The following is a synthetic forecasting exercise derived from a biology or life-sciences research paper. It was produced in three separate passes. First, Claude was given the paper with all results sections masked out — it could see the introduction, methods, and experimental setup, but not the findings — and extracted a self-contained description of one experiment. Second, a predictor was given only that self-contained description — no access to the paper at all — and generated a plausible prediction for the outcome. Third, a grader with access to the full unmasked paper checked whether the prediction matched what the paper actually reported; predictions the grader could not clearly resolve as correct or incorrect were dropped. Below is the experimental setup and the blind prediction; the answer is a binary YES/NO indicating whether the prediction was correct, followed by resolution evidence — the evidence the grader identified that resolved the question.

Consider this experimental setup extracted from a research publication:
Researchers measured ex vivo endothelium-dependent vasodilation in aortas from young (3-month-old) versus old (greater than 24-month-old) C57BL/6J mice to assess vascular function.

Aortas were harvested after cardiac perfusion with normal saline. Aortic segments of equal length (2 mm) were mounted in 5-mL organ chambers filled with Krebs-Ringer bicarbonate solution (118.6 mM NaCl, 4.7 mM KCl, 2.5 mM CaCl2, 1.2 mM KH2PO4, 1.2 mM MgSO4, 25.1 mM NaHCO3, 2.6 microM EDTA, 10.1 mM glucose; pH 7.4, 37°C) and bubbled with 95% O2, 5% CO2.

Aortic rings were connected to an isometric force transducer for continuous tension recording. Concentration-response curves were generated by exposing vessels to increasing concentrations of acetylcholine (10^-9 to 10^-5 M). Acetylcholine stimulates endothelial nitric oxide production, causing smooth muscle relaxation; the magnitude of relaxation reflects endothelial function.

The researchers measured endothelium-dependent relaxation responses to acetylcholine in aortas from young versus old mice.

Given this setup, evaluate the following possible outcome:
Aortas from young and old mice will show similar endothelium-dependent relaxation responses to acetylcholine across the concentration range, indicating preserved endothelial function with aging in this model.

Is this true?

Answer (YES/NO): NO